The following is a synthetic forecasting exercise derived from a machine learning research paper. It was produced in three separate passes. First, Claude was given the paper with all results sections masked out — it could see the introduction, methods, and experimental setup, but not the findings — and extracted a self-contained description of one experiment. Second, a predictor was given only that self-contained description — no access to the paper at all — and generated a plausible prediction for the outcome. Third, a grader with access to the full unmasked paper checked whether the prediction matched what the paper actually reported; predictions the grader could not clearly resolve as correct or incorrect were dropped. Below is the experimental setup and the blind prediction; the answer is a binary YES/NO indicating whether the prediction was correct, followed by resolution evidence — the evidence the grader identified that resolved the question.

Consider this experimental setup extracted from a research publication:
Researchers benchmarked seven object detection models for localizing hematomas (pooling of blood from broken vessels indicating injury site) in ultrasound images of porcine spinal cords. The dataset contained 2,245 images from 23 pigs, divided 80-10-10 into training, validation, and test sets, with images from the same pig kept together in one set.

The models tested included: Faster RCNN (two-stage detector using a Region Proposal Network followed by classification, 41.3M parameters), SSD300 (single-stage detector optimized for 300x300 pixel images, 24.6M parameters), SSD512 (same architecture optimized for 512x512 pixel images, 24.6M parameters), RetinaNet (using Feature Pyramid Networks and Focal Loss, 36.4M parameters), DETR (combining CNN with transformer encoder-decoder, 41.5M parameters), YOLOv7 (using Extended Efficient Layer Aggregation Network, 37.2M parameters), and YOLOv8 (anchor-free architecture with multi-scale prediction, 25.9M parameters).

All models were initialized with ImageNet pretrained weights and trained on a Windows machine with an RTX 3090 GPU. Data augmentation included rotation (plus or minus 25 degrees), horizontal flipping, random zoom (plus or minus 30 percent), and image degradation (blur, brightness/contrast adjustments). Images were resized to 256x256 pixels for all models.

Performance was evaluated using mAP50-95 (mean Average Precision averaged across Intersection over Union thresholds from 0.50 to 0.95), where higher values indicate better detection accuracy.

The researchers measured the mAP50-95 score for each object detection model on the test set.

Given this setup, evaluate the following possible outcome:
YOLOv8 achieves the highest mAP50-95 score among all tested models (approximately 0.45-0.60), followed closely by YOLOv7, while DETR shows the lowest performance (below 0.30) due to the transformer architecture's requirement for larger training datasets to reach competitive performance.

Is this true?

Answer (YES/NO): NO